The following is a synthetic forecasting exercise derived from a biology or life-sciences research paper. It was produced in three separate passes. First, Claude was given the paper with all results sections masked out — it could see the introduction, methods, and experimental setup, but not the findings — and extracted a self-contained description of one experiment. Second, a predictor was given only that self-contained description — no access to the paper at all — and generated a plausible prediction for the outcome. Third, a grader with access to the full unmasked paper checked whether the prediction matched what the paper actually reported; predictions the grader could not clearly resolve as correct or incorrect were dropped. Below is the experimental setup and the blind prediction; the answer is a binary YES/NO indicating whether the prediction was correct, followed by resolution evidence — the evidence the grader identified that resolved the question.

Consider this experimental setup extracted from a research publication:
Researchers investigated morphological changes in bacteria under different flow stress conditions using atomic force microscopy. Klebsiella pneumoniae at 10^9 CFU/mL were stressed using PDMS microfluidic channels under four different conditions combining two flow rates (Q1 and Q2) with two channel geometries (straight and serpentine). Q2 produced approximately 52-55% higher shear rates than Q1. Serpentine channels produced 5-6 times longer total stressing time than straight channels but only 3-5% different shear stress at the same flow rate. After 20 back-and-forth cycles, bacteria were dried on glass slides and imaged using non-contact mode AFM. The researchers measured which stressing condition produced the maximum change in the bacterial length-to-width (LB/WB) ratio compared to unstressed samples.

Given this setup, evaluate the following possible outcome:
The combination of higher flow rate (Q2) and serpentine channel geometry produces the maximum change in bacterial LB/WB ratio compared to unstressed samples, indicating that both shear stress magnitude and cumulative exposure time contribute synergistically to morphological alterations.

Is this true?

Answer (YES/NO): YES